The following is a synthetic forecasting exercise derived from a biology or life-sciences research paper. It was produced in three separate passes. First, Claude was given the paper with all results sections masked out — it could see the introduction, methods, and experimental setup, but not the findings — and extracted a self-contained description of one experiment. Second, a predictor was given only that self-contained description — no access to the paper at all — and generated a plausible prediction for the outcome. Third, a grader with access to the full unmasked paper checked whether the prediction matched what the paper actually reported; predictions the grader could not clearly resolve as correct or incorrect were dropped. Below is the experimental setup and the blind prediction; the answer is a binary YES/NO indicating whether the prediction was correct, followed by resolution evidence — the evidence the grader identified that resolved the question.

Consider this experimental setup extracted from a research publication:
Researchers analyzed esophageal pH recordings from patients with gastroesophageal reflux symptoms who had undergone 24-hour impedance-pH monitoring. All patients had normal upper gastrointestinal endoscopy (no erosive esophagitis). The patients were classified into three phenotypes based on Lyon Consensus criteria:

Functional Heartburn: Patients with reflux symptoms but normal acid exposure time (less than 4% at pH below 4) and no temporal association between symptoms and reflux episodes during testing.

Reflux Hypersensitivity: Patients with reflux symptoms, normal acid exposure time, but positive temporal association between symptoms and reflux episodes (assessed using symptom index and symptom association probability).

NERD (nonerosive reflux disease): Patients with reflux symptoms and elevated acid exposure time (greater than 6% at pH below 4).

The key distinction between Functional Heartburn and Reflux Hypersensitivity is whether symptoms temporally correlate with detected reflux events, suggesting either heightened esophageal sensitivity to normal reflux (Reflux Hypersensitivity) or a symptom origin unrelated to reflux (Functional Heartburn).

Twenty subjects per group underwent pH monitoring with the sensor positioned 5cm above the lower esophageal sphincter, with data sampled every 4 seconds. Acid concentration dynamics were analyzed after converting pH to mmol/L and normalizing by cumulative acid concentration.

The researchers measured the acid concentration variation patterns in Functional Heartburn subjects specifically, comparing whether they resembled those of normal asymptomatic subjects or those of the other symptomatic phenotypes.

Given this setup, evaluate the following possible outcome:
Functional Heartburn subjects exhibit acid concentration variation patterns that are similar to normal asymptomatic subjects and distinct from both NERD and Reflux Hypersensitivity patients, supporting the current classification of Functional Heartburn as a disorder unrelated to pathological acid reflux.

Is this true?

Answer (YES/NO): NO